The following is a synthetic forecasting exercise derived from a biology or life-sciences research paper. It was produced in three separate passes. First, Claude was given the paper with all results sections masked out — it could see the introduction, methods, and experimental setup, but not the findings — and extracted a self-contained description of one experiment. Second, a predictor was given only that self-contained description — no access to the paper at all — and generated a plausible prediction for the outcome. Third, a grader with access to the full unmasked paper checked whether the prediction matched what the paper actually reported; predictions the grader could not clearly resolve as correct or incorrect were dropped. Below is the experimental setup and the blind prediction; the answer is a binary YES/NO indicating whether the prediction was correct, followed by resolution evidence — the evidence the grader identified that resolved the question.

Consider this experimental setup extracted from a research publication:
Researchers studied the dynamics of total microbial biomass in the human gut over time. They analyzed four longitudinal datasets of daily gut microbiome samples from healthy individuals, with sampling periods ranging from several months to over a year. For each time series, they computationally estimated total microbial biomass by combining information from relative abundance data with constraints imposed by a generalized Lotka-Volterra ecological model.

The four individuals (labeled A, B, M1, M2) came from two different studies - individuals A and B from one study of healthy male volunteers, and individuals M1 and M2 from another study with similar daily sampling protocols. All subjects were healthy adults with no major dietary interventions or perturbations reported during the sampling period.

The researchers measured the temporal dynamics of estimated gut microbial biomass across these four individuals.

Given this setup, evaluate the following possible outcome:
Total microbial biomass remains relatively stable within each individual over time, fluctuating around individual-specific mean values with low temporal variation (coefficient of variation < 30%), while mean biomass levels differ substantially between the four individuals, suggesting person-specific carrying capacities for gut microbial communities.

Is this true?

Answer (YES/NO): NO